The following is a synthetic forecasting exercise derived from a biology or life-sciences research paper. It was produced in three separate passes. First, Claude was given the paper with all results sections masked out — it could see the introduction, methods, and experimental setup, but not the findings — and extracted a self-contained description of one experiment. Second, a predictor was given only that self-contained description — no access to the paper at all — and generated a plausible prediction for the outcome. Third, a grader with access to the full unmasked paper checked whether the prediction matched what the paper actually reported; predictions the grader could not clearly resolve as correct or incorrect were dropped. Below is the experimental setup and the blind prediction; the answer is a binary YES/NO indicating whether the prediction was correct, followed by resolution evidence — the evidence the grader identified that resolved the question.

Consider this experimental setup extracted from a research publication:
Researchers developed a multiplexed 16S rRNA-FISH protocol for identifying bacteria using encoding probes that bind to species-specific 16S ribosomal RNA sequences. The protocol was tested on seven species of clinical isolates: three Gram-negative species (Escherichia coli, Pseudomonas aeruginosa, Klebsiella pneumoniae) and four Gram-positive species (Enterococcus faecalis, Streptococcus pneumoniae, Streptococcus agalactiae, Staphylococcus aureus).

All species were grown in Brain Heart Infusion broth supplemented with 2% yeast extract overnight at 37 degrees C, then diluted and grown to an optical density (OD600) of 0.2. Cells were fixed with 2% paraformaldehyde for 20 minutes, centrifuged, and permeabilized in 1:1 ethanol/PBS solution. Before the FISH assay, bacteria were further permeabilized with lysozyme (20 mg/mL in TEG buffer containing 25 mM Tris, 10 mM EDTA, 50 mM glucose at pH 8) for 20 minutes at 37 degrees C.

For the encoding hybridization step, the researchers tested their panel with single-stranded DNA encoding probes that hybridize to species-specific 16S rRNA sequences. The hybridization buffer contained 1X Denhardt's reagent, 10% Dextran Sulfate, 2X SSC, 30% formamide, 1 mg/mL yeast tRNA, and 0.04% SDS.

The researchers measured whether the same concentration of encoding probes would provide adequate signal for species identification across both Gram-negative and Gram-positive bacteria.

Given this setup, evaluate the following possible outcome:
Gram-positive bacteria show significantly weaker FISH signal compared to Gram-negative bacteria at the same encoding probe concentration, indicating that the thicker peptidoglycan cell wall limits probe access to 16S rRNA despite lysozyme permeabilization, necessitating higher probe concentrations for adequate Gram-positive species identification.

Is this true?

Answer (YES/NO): YES